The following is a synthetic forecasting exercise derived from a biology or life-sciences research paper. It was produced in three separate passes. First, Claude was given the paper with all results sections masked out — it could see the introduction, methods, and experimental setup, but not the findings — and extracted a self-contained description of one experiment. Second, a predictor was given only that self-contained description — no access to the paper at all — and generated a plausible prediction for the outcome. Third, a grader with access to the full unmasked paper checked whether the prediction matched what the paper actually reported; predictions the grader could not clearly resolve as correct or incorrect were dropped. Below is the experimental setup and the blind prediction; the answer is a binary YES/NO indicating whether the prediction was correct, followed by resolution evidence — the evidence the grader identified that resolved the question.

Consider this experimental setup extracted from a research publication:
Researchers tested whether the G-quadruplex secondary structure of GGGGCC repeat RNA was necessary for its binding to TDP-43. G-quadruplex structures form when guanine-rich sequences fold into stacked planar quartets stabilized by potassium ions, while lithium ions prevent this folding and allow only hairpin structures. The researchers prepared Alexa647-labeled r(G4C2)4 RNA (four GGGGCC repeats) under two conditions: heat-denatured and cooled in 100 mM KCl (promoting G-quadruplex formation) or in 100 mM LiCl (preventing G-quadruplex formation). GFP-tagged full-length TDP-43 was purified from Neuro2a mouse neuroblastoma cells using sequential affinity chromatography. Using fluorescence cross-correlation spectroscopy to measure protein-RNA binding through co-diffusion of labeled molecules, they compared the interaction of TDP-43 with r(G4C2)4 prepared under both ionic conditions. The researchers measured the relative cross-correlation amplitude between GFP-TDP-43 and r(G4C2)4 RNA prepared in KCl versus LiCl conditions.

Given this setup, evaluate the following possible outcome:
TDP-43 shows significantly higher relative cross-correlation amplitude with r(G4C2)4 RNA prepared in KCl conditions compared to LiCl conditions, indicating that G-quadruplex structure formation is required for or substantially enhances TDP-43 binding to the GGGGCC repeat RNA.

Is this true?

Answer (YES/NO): NO